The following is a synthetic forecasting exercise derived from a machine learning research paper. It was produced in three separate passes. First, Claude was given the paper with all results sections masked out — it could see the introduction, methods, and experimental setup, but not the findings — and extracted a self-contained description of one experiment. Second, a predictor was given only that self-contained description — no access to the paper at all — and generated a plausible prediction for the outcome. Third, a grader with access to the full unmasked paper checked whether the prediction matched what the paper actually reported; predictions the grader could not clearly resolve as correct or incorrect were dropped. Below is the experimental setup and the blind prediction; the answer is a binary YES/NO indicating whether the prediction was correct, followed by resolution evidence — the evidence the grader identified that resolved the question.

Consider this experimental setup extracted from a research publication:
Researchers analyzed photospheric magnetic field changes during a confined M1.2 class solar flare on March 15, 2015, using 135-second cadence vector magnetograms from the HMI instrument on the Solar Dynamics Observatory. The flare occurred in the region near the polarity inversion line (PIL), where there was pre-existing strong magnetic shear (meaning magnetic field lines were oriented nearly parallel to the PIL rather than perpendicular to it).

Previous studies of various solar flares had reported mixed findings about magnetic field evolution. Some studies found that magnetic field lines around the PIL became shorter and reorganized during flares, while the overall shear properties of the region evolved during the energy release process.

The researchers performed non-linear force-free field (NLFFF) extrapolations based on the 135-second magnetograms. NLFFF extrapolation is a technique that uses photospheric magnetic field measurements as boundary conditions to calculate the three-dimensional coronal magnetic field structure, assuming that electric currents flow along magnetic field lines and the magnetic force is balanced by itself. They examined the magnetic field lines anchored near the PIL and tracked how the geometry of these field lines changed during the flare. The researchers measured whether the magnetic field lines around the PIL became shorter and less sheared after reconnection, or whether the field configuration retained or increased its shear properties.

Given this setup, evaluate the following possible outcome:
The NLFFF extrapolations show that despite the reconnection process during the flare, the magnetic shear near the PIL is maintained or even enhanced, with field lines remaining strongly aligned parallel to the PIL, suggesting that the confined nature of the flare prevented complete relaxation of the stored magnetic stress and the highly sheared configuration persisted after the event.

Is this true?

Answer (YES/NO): YES